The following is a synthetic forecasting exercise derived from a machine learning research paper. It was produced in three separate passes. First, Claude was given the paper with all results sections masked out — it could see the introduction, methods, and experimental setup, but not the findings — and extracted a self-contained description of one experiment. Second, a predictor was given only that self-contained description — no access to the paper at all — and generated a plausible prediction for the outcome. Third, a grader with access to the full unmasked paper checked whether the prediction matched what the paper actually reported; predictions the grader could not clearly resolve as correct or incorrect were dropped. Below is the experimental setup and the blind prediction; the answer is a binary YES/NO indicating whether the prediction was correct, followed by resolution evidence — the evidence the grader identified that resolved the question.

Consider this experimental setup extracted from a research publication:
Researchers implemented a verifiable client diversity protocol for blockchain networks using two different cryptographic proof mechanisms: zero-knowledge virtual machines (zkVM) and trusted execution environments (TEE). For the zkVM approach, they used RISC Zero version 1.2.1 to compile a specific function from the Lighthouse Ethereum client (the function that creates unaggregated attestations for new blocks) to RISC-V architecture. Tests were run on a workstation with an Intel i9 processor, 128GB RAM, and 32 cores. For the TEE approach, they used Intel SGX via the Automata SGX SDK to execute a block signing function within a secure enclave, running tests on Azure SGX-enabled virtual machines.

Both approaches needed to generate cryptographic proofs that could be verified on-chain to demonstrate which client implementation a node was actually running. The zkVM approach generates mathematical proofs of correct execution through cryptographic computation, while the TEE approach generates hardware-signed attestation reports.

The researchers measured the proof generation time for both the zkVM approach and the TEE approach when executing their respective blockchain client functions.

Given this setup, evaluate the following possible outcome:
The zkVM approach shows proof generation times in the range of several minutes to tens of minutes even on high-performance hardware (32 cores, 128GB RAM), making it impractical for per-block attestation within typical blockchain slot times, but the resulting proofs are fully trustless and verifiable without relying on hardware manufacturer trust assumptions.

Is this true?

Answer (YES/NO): NO